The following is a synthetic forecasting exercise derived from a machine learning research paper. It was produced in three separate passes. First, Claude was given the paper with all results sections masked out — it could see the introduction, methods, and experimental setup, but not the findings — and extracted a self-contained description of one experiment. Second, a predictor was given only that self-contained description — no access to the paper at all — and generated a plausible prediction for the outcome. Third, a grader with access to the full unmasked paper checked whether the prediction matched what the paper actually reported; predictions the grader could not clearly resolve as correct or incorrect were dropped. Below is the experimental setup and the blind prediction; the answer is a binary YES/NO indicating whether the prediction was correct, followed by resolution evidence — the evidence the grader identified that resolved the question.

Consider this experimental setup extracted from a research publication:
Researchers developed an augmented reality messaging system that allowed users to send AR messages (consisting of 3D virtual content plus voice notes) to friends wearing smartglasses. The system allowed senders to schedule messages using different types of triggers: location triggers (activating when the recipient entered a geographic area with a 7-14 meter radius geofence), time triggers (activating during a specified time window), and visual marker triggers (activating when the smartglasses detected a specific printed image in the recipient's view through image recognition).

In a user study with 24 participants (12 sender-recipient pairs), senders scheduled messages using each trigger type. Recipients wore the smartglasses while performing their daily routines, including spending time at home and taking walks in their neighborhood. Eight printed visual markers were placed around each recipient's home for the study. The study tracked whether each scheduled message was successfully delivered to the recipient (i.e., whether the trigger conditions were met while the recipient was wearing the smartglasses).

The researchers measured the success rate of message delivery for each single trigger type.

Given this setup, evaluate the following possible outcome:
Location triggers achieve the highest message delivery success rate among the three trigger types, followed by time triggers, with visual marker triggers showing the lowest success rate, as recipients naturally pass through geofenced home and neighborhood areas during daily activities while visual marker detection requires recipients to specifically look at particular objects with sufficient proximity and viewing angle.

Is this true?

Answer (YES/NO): NO